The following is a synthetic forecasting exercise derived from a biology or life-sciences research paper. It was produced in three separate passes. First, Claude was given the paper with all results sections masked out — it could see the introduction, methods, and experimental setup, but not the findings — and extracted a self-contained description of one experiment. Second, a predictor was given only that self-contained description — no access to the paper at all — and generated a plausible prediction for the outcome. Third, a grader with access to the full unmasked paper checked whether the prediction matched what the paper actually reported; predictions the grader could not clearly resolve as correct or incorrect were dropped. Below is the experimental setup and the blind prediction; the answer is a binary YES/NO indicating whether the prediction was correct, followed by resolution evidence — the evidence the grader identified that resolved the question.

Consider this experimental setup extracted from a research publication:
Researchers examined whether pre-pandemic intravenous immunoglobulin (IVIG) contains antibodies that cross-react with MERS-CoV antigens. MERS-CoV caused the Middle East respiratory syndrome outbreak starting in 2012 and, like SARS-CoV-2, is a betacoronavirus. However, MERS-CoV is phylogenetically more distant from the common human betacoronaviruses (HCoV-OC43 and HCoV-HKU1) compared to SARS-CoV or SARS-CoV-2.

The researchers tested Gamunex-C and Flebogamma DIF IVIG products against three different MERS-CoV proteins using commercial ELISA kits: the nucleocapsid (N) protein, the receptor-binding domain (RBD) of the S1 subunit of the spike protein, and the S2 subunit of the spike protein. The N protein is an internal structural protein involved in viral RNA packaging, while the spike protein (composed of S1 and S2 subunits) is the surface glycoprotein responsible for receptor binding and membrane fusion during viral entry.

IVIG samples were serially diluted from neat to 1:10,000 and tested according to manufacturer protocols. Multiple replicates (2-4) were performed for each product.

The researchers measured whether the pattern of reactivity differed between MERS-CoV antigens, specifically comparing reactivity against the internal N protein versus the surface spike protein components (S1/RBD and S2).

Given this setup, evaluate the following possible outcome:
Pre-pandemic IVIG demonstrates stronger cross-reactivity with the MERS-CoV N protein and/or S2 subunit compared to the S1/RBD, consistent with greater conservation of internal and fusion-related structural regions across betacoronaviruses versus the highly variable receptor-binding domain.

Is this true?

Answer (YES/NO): NO